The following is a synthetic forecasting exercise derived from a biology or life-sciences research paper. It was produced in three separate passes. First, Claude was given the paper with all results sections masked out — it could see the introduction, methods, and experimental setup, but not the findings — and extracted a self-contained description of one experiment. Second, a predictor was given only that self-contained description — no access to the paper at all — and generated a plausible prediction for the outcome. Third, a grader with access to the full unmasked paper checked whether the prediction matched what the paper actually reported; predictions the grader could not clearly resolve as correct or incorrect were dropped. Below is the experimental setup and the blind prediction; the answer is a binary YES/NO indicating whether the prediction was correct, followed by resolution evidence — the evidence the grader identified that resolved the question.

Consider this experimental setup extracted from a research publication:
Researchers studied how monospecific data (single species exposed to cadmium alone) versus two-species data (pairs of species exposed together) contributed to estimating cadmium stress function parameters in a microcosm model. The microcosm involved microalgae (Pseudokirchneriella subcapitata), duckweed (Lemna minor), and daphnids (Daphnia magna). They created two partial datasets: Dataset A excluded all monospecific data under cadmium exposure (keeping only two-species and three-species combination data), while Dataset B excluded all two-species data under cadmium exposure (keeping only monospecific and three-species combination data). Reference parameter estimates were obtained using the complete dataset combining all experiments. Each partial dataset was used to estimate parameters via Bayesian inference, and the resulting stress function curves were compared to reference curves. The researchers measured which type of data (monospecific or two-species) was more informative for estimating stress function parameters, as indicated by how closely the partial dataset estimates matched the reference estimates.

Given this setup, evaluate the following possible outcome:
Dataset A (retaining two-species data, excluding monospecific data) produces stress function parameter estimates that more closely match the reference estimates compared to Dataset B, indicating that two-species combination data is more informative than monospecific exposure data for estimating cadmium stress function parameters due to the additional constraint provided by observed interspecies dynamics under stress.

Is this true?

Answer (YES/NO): NO